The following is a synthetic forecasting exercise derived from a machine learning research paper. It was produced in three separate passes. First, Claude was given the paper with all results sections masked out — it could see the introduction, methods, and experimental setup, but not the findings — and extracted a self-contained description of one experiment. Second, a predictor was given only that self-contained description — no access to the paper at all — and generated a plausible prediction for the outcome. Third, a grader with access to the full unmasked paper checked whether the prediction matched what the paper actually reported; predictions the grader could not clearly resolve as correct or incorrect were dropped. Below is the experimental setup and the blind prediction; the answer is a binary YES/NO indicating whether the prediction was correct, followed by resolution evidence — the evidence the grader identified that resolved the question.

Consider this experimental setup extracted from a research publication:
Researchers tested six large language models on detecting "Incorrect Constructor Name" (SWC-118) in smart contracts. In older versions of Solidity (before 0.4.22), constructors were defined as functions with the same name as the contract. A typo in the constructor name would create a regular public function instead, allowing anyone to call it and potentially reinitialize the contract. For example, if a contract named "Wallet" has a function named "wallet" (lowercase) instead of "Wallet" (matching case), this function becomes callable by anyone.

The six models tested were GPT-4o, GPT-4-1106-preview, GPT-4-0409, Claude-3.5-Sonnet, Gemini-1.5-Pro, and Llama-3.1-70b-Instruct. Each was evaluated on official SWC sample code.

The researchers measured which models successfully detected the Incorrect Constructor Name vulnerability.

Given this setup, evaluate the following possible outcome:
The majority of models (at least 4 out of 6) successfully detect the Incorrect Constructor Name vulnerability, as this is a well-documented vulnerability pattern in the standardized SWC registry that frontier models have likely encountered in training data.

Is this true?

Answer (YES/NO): NO